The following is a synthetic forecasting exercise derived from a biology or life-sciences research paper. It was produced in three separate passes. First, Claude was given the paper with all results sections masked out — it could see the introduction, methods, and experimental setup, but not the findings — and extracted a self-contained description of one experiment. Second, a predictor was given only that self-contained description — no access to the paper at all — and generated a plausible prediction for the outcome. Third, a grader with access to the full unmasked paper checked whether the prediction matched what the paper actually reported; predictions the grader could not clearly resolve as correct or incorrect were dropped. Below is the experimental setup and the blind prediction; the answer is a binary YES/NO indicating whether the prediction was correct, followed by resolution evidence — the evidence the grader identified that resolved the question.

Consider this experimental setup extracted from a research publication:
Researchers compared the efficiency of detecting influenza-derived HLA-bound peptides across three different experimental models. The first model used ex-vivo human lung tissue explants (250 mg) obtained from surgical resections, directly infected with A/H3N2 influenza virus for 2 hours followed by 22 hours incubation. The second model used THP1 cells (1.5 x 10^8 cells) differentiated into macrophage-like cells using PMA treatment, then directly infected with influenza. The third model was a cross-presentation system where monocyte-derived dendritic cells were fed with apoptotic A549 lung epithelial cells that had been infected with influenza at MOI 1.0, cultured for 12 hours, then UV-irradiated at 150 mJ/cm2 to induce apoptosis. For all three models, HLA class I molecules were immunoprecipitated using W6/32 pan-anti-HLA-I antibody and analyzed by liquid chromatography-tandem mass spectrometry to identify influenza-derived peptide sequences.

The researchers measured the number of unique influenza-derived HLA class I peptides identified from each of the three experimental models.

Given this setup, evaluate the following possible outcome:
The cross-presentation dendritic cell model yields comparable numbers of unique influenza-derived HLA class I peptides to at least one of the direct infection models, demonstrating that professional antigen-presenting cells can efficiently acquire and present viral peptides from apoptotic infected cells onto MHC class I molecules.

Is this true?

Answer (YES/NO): NO